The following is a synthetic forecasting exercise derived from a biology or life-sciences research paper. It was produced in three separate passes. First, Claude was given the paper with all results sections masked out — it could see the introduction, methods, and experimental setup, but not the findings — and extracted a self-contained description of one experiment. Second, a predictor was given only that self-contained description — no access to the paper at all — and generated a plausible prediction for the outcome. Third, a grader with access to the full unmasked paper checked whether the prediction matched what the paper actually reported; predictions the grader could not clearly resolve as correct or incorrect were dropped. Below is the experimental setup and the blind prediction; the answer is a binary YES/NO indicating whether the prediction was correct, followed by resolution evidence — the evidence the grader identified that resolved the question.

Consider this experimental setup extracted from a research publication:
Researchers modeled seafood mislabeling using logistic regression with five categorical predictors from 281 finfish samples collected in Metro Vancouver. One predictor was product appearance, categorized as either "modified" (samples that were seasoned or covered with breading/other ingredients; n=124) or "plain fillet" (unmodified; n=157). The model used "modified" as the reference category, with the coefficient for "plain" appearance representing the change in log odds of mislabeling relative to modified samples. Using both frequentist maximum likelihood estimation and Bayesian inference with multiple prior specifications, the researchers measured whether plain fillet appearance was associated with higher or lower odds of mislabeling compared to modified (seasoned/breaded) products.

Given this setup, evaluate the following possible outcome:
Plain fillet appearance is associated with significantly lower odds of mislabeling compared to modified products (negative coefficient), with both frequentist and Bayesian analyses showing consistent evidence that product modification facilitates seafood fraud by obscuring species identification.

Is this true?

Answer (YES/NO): NO